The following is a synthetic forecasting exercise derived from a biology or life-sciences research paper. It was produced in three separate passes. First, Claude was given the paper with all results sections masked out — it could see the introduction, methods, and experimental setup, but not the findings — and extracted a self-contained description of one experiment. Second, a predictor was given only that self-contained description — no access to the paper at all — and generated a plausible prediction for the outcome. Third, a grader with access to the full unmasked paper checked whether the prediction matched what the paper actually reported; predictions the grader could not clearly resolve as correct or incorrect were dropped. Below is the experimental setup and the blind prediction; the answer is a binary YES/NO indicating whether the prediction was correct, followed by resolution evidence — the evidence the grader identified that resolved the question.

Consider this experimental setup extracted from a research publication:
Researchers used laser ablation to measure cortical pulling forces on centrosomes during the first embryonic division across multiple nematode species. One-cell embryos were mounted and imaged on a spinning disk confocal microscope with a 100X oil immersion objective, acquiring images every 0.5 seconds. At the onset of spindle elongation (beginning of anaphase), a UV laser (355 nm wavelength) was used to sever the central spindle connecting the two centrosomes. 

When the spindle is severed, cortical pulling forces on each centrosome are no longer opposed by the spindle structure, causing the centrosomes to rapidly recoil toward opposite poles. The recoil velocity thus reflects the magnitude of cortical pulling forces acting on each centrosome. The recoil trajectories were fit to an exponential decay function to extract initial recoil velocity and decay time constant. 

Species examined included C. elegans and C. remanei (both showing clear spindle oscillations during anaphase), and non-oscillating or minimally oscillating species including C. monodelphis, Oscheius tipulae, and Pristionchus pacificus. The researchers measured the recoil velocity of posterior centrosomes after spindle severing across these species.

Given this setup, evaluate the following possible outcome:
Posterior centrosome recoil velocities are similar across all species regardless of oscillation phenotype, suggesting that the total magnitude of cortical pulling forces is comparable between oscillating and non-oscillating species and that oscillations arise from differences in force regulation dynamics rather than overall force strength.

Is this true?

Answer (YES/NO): NO